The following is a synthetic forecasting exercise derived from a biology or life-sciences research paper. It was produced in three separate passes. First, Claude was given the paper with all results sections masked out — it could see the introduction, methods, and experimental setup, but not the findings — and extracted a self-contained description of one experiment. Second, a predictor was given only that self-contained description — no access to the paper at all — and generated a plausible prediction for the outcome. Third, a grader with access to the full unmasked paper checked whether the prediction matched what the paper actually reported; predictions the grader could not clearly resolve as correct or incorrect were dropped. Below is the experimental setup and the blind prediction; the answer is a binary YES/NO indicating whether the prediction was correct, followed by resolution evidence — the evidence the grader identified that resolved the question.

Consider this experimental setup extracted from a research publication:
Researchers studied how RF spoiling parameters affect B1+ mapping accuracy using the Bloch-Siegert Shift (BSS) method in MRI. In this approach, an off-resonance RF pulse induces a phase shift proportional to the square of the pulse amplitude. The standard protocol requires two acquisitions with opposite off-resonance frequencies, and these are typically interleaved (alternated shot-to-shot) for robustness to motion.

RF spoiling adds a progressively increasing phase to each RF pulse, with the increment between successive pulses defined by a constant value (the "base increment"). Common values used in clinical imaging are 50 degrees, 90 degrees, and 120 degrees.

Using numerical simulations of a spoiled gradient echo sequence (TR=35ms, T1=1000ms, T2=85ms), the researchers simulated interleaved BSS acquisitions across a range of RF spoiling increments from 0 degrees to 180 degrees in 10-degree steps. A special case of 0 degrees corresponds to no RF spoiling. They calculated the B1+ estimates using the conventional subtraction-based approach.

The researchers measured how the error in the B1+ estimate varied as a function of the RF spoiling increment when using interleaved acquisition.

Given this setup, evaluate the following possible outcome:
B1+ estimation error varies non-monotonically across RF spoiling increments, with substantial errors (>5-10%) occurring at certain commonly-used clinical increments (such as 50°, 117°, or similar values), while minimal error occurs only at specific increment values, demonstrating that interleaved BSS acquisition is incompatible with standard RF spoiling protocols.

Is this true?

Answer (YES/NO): NO